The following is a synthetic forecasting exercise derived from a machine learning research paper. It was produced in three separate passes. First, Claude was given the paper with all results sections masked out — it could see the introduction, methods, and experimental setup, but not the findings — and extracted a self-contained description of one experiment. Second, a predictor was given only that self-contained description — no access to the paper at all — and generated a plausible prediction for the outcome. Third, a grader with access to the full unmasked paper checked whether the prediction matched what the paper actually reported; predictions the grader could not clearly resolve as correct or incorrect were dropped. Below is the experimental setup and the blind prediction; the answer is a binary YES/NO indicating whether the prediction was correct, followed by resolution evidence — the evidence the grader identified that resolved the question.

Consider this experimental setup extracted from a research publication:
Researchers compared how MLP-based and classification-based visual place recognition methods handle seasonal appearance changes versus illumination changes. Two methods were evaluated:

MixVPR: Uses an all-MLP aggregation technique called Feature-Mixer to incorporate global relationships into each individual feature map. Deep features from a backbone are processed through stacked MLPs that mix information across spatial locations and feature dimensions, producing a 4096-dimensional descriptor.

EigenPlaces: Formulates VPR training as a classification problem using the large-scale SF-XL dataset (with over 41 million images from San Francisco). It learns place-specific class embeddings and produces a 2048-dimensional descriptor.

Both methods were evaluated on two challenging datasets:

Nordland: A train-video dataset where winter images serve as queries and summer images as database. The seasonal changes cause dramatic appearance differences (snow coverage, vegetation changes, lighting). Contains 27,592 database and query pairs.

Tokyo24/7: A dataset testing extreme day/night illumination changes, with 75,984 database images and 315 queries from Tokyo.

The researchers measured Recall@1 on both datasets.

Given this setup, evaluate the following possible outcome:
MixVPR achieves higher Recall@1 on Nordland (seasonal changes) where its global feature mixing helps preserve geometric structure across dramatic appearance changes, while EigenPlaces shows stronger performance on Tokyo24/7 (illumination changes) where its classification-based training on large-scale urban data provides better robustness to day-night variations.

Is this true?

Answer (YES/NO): YES